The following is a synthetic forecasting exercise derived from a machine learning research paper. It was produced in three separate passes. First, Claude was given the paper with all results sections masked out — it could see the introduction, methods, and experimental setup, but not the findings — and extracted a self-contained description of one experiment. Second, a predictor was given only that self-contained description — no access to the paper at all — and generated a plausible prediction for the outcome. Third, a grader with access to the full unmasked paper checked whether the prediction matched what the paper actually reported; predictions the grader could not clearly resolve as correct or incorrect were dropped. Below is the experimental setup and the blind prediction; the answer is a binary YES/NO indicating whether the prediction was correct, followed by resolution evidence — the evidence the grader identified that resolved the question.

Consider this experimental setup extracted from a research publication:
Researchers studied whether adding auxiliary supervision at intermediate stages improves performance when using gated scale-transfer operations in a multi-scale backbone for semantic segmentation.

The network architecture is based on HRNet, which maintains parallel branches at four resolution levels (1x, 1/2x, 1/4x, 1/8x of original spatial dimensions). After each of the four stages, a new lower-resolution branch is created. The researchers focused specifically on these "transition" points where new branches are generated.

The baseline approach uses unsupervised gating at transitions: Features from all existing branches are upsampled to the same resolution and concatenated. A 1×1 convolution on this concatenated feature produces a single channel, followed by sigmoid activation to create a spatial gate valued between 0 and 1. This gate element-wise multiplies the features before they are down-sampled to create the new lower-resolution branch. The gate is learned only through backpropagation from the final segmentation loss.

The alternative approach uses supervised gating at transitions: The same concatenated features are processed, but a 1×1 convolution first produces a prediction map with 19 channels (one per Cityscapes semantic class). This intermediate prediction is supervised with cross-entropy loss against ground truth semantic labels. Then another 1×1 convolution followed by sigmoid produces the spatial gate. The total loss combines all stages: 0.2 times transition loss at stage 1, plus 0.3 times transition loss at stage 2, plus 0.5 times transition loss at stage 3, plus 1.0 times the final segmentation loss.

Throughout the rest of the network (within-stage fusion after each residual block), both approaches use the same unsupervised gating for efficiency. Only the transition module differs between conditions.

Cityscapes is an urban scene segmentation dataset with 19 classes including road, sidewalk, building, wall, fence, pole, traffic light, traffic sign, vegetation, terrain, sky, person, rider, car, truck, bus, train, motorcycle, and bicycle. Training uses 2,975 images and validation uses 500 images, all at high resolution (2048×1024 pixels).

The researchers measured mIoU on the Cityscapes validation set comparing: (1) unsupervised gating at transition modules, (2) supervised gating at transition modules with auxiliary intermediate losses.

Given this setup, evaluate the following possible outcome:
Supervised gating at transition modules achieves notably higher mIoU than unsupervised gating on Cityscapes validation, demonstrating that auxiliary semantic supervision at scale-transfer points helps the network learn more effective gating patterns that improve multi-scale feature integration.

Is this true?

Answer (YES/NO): YES